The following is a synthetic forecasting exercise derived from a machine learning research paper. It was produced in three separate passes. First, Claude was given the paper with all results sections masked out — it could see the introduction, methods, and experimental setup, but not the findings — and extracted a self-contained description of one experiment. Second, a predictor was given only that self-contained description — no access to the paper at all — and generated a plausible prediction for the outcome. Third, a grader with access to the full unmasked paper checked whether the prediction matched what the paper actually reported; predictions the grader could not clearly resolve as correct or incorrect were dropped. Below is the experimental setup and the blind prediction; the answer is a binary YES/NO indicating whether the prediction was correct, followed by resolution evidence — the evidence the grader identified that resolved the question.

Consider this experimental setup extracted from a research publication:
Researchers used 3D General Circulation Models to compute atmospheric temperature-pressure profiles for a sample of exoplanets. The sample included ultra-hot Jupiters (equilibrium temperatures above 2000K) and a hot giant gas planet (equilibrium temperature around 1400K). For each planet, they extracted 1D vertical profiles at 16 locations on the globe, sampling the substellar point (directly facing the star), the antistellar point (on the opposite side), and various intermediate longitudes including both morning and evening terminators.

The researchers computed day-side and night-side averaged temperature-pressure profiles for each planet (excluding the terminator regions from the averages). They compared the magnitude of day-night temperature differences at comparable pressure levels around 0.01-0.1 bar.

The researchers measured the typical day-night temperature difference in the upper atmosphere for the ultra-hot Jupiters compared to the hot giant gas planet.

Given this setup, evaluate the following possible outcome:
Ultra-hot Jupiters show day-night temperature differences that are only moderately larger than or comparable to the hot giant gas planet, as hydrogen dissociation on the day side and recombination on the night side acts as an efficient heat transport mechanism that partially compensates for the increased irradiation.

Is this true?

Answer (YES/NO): NO